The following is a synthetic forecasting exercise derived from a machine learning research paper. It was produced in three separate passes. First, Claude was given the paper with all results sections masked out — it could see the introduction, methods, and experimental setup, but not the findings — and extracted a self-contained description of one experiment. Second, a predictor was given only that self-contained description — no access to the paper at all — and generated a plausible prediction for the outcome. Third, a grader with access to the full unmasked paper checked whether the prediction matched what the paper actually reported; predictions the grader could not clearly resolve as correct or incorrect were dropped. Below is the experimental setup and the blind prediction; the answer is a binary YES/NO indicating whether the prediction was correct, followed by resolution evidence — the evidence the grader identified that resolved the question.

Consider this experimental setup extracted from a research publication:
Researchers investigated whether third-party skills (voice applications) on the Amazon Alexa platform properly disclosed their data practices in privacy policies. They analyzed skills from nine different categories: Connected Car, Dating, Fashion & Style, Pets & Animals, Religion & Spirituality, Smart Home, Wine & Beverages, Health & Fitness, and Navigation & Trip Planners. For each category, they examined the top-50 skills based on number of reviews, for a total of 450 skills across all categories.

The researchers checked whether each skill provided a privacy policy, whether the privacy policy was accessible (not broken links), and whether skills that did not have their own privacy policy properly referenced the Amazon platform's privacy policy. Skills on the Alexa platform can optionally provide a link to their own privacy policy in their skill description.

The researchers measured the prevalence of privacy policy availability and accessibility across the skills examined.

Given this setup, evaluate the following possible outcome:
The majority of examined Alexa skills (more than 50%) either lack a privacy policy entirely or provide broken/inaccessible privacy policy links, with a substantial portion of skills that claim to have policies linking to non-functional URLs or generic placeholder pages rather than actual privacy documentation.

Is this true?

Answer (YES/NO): YES